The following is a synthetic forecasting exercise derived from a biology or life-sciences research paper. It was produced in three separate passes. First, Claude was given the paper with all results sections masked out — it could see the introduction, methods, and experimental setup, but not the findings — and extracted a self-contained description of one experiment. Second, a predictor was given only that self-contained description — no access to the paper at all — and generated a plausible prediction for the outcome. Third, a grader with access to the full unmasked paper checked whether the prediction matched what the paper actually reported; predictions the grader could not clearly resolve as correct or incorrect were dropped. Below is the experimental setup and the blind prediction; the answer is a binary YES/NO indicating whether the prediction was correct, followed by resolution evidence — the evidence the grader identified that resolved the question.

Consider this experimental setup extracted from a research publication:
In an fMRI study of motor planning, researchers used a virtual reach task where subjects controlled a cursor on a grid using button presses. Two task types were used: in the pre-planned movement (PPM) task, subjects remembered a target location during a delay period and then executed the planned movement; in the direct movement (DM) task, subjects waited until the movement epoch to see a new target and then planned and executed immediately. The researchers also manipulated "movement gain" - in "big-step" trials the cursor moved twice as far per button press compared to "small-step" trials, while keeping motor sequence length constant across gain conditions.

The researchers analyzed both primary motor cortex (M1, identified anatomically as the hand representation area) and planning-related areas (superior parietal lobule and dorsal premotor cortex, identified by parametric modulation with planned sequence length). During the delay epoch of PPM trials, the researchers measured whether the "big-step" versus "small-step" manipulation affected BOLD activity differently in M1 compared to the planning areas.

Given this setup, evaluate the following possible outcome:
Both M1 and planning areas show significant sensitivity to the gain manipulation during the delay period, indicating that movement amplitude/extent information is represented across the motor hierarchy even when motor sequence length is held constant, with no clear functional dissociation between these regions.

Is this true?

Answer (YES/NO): NO